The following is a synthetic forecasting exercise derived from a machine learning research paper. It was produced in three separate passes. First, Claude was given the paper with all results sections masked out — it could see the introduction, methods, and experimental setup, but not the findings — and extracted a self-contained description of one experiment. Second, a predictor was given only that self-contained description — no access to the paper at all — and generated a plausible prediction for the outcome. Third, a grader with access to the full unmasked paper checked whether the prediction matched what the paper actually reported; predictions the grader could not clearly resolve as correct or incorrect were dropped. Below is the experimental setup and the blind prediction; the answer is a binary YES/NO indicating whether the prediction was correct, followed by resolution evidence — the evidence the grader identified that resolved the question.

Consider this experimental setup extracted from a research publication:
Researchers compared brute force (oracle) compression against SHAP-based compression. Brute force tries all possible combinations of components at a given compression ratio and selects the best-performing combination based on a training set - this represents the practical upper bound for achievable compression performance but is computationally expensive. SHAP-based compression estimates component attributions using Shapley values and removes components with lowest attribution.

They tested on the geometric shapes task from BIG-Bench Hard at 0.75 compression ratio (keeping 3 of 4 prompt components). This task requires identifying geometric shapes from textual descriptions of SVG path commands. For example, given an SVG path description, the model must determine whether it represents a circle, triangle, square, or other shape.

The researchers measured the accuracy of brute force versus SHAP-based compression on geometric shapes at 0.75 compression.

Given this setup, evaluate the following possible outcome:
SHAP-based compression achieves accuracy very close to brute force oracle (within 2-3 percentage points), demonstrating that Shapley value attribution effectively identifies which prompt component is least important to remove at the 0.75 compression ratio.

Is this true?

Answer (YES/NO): NO